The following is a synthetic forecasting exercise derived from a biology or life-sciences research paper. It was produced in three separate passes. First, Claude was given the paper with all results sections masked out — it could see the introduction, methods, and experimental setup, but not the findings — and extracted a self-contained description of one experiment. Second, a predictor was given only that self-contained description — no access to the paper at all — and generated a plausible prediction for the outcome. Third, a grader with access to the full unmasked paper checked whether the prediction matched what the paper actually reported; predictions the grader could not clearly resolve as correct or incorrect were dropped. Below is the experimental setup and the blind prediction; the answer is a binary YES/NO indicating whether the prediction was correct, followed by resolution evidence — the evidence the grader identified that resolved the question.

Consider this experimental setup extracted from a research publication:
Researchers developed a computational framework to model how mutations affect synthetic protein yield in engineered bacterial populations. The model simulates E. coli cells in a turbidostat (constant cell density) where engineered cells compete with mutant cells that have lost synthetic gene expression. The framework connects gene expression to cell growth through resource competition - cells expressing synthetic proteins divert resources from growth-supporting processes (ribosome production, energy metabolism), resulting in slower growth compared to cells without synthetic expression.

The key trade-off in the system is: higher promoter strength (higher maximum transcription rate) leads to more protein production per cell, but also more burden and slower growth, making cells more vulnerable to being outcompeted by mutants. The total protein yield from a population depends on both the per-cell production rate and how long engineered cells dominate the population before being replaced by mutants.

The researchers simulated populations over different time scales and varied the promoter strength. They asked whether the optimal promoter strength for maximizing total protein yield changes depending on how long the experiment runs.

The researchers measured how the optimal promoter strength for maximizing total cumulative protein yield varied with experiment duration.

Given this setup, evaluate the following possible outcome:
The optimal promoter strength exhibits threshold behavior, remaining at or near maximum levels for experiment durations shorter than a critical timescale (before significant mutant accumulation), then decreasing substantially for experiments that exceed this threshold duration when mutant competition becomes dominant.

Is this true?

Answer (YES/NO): NO